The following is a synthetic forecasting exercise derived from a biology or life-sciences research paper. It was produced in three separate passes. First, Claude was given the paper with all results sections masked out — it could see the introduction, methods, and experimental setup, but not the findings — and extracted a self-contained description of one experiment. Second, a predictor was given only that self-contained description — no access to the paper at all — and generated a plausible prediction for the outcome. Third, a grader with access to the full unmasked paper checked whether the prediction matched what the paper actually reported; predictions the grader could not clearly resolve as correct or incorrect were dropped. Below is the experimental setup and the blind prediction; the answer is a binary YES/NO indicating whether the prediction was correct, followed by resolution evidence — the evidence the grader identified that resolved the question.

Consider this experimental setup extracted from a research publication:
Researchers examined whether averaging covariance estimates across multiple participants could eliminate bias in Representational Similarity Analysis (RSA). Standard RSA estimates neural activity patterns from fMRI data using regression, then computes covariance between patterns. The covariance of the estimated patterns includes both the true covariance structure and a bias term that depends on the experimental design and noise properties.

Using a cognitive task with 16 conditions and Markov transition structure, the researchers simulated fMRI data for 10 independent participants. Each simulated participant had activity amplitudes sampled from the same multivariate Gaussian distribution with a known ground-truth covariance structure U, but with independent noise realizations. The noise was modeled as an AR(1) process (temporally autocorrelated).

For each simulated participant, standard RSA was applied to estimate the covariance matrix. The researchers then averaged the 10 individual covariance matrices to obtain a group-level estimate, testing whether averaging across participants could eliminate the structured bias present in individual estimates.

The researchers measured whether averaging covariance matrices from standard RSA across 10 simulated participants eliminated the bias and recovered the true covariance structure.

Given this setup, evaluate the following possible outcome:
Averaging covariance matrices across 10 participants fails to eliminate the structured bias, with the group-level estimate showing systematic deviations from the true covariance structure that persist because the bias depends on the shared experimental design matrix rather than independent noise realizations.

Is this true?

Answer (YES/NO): YES